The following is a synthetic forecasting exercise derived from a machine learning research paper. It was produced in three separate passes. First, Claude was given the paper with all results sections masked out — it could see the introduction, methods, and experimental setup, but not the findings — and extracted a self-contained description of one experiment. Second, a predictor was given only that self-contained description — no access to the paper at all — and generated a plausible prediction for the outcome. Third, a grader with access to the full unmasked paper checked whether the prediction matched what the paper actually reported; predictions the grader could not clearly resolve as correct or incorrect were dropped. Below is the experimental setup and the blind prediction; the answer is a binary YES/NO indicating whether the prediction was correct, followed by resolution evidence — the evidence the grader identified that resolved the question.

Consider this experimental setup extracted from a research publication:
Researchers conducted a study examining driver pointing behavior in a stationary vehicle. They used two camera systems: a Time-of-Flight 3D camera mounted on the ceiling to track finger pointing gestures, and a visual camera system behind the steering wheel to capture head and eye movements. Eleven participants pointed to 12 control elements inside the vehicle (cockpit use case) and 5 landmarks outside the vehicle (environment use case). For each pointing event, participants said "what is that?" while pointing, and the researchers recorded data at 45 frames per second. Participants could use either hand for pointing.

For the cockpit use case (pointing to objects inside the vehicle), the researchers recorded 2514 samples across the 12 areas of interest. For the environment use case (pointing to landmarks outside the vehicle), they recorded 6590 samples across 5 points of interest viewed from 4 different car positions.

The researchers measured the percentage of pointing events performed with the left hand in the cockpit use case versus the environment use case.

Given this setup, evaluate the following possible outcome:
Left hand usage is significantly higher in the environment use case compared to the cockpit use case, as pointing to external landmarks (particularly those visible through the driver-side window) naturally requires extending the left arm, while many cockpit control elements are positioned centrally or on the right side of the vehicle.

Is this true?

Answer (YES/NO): NO